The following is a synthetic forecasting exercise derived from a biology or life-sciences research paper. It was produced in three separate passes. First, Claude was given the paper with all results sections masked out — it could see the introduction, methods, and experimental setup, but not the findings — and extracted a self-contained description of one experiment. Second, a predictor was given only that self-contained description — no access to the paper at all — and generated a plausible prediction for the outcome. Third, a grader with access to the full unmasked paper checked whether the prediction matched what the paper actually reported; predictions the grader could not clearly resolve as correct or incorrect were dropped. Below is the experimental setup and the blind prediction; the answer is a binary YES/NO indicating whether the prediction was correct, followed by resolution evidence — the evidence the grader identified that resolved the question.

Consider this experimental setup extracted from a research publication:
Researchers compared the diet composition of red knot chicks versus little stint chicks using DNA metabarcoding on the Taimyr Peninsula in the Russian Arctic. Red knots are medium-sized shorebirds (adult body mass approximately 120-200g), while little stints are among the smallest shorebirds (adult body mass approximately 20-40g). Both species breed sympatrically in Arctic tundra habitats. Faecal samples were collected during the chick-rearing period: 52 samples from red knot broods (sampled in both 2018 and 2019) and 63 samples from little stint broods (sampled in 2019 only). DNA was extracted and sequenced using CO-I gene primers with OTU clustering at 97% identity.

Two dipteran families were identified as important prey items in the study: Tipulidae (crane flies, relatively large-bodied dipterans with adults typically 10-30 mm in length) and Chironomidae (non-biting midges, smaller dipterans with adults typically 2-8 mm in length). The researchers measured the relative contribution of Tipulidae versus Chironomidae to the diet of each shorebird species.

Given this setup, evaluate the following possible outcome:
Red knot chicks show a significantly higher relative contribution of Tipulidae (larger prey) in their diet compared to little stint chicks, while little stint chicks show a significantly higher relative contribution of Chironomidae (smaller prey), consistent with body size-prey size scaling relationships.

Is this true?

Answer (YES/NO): YES